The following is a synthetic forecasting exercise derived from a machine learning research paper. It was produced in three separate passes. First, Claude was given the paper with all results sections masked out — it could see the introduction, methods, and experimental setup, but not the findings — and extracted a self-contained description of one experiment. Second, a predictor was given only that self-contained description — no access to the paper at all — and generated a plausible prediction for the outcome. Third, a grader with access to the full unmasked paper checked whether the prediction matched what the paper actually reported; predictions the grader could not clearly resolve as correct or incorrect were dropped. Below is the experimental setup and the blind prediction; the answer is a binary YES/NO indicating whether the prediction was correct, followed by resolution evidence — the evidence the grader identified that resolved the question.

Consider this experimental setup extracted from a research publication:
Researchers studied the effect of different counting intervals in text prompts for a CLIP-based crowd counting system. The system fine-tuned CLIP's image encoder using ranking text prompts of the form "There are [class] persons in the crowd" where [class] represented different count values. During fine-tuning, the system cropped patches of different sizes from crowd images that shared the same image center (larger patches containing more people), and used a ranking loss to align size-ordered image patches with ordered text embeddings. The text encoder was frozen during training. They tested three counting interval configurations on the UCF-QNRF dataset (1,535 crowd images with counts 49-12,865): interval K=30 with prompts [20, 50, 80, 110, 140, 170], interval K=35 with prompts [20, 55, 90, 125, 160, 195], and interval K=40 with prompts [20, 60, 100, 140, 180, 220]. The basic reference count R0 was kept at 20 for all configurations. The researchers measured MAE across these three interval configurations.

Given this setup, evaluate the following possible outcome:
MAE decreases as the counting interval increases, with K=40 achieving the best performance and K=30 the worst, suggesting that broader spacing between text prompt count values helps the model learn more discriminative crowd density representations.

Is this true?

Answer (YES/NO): NO